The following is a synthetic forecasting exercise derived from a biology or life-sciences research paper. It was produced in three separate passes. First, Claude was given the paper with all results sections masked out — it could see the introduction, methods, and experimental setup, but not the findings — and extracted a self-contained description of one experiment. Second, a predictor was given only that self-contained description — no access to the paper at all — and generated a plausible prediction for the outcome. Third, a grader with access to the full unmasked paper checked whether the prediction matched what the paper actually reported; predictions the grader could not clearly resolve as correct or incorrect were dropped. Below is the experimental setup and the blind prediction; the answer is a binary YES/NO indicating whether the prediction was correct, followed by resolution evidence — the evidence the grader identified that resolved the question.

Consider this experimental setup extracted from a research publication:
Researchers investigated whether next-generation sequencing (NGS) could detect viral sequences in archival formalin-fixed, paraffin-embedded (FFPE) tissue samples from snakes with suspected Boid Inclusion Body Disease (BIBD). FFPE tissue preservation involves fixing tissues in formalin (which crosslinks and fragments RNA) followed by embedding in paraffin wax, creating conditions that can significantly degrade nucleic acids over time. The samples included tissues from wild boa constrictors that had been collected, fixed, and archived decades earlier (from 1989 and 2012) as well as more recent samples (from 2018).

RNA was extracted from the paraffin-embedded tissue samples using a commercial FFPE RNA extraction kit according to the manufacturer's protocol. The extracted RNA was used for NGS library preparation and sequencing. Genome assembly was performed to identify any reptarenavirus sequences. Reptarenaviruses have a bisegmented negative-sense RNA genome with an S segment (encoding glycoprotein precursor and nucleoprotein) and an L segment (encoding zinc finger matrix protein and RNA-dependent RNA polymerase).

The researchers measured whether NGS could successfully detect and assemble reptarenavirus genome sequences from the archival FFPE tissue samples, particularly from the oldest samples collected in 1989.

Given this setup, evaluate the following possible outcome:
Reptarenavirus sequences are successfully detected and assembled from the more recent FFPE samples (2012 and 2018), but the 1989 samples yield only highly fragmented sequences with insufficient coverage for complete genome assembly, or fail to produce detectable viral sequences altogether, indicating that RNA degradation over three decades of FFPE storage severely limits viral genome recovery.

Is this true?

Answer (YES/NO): NO